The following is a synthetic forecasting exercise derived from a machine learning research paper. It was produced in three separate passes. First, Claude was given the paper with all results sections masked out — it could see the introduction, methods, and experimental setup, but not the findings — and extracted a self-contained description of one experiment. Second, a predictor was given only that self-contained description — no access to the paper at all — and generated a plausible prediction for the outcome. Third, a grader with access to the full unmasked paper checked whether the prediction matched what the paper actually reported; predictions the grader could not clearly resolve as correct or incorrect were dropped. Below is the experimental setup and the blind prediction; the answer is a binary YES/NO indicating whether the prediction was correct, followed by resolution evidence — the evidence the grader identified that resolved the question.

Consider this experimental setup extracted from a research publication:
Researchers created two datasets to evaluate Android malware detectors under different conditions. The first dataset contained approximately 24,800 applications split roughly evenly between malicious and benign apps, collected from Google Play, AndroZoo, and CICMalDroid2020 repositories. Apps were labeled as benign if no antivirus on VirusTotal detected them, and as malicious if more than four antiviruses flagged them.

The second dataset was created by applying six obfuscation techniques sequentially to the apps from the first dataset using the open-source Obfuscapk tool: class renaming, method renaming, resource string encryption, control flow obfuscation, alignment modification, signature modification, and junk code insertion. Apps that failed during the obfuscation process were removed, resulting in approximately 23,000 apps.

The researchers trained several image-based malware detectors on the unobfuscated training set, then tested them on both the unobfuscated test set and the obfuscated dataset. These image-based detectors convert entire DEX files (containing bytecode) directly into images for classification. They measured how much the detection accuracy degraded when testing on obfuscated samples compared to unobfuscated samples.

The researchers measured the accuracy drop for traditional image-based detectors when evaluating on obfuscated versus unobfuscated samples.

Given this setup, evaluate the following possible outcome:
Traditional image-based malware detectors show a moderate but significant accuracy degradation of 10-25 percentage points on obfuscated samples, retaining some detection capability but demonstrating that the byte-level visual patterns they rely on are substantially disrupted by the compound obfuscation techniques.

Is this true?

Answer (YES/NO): NO